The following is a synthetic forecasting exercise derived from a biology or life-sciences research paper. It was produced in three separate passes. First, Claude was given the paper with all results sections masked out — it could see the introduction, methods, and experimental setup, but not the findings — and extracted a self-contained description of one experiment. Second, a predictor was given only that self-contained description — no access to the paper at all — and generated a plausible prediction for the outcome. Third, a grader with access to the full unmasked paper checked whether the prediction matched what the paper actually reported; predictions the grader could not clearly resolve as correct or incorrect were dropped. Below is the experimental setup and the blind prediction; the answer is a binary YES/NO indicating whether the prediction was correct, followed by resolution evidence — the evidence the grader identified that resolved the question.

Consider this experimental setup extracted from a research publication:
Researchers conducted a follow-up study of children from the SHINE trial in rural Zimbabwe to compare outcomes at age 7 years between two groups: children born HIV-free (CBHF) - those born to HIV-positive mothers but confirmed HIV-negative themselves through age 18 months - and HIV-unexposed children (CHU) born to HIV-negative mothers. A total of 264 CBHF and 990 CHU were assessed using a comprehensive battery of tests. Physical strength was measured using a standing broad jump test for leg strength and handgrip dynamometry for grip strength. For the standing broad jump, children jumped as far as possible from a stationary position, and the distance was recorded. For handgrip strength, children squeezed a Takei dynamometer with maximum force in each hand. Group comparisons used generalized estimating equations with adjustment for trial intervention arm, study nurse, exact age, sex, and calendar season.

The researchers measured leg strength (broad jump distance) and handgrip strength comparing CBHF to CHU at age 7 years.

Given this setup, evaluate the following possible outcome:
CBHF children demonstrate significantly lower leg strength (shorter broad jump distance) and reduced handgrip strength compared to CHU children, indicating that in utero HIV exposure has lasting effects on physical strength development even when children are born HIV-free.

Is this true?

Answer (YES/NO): NO